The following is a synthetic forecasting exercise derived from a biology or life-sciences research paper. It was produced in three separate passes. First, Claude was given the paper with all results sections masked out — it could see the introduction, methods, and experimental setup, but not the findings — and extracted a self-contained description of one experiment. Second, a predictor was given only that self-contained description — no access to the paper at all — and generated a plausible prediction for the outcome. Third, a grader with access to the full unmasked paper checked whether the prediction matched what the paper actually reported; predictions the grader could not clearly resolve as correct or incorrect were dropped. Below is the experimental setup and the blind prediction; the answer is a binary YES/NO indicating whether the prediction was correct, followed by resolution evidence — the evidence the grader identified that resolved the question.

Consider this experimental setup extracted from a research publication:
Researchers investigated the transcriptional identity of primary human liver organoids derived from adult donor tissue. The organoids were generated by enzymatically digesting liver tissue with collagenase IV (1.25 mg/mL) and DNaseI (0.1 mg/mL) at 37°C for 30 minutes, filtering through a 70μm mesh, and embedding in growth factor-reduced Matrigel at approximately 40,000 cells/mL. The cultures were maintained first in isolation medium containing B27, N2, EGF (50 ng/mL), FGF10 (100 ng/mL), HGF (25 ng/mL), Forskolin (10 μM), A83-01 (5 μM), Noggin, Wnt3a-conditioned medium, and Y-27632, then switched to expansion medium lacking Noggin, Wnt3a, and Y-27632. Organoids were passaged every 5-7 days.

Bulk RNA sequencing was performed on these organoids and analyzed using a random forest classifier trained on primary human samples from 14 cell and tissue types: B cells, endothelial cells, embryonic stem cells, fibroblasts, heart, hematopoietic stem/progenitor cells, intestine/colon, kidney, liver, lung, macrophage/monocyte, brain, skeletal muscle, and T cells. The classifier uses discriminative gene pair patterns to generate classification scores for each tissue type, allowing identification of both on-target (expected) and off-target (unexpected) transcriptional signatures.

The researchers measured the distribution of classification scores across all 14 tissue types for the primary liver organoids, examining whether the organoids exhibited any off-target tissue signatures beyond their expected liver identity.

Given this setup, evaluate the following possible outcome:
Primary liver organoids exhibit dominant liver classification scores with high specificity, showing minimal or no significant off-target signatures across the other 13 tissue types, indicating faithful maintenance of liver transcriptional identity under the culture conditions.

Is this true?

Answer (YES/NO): NO